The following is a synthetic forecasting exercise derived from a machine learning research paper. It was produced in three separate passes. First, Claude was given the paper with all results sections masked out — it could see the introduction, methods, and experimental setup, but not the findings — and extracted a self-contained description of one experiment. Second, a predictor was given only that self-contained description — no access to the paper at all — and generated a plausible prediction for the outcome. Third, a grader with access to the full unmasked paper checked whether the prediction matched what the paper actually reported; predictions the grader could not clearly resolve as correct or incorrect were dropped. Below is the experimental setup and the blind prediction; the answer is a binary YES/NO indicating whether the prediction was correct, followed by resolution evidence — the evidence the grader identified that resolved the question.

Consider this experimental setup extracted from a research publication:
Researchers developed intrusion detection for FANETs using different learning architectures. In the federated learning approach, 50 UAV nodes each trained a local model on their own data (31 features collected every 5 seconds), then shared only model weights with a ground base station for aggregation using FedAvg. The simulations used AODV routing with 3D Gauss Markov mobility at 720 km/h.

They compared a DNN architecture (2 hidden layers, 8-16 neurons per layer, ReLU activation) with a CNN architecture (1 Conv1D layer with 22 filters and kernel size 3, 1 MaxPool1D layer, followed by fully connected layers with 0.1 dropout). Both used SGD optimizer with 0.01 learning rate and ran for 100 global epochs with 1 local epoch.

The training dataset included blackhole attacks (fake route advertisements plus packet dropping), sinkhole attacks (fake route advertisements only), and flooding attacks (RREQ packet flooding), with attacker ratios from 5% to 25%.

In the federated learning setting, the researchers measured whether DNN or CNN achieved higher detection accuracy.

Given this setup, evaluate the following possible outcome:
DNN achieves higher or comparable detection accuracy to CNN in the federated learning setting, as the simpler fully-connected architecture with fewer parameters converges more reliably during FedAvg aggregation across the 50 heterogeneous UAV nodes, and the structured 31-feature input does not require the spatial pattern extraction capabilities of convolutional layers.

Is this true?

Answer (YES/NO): NO